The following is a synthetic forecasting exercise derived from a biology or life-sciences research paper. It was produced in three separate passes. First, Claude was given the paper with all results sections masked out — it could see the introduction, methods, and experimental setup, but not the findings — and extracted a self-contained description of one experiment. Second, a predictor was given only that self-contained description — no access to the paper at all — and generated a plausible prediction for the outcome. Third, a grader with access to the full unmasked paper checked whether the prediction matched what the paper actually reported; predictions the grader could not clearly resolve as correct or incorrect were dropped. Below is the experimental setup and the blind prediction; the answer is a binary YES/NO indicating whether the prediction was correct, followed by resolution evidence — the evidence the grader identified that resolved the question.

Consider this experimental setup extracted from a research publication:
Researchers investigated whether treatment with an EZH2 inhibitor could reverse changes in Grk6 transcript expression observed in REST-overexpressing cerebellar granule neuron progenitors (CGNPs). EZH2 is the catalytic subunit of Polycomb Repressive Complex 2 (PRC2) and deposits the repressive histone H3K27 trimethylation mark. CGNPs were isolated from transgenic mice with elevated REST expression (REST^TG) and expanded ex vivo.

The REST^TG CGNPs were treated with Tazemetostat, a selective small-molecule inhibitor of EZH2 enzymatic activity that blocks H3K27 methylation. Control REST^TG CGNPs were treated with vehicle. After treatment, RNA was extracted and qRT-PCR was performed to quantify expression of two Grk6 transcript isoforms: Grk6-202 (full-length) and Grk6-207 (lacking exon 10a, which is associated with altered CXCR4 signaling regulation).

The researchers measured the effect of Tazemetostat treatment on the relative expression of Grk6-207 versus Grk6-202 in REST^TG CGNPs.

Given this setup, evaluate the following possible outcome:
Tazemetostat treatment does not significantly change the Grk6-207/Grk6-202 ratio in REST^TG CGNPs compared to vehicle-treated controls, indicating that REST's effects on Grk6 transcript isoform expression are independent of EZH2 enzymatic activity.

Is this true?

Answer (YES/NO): NO